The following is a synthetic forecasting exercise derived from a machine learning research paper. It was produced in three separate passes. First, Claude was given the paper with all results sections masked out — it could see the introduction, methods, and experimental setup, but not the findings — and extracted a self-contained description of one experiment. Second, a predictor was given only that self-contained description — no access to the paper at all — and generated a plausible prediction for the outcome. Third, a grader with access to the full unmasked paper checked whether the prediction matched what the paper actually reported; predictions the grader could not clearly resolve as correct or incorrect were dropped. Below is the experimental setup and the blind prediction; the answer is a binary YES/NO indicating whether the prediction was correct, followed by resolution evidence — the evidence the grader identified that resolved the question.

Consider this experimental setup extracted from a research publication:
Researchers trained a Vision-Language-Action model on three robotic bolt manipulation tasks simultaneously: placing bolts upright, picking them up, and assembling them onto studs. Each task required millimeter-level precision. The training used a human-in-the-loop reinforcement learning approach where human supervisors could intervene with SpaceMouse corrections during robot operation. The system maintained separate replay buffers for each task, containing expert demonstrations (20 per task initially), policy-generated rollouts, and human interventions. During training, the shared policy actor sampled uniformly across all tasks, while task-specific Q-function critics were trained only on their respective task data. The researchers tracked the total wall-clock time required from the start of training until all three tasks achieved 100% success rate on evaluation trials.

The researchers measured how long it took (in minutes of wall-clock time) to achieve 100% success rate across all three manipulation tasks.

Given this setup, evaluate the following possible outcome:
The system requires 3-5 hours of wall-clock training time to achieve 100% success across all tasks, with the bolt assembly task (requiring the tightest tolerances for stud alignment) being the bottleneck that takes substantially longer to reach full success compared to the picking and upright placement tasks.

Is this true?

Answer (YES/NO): NO